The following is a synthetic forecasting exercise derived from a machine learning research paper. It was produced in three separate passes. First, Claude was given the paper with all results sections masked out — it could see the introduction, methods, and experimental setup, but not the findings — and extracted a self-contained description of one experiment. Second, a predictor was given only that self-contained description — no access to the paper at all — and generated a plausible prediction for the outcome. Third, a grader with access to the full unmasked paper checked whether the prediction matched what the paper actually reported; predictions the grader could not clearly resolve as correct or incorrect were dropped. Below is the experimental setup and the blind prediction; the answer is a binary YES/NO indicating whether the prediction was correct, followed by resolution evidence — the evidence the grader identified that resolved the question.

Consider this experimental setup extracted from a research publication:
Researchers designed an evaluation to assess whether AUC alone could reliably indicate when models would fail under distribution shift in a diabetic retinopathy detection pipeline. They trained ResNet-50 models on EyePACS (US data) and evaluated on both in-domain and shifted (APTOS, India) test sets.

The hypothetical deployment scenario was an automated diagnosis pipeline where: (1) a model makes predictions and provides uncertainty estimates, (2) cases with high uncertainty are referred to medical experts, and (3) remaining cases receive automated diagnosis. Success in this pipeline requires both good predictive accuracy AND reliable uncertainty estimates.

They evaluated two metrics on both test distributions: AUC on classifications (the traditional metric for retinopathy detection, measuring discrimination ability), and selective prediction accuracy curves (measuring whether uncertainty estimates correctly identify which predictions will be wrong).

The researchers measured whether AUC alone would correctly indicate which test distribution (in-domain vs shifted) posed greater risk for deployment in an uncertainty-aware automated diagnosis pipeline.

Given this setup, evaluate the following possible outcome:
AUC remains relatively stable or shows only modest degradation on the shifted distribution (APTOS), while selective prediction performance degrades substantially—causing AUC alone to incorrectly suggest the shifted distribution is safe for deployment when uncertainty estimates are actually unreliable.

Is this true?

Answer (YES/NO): NO